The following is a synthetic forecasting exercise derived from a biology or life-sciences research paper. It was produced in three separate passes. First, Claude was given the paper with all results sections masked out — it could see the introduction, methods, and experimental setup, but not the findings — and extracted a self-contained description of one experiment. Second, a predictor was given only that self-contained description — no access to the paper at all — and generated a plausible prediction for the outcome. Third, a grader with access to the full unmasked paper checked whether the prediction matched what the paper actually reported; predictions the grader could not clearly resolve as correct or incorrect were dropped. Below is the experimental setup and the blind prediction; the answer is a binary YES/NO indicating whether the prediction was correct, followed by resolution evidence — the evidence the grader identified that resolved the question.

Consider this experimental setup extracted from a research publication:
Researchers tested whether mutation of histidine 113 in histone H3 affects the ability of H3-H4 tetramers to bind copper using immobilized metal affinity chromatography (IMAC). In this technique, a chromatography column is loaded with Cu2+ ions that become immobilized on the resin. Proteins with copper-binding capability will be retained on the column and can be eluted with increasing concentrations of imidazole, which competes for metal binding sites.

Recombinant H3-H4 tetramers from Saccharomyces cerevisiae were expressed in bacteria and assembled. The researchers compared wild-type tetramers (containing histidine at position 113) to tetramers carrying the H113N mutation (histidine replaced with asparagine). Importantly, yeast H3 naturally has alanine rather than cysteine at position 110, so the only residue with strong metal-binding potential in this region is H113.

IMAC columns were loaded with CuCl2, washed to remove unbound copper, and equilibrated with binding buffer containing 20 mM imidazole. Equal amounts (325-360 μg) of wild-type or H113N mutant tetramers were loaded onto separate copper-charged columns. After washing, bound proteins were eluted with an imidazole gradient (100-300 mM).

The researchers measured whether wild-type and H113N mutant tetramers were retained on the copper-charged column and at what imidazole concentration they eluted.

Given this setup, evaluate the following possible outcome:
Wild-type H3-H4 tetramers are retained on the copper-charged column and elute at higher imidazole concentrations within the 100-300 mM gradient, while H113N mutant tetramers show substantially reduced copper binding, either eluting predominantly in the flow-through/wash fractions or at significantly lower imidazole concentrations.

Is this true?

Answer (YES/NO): YES